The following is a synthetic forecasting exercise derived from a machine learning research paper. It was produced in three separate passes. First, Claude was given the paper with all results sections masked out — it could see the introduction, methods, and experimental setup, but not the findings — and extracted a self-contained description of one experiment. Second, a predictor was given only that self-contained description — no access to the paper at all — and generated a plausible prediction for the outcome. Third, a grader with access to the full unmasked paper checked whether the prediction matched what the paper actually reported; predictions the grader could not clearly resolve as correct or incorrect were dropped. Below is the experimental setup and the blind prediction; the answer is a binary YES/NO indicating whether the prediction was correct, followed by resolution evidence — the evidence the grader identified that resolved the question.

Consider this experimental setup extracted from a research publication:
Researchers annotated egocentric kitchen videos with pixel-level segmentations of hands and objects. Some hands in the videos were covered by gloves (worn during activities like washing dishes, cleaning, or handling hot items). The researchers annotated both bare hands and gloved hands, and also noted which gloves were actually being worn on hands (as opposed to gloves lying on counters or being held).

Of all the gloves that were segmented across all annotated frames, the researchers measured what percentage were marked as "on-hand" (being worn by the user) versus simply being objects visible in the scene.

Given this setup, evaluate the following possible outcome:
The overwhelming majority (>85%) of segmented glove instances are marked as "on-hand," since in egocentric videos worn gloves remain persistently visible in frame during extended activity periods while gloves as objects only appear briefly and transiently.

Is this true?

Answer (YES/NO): NO